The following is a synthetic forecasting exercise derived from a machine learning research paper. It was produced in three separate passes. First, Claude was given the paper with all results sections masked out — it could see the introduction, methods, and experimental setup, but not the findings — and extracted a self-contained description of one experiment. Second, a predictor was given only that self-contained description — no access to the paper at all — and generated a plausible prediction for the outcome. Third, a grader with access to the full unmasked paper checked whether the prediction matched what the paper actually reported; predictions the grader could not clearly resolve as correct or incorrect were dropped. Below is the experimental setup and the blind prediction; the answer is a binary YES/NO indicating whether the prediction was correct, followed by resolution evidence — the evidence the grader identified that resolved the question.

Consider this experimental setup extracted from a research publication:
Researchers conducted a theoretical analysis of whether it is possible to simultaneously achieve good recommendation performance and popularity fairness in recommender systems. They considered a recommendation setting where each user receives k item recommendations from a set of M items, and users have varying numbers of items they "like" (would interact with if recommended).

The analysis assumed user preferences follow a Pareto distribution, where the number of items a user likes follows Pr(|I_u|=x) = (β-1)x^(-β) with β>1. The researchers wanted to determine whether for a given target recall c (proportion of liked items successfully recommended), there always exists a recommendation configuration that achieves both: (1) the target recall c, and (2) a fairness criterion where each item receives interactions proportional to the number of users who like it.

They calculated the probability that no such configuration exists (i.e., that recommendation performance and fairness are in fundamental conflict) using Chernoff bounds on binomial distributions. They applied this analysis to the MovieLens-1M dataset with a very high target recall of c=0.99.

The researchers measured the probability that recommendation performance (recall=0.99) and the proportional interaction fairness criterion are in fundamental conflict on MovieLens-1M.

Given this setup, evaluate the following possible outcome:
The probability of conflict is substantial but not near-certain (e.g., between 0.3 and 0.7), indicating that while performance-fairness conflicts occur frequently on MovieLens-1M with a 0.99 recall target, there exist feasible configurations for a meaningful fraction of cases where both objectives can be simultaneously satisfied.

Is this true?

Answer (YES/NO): NO